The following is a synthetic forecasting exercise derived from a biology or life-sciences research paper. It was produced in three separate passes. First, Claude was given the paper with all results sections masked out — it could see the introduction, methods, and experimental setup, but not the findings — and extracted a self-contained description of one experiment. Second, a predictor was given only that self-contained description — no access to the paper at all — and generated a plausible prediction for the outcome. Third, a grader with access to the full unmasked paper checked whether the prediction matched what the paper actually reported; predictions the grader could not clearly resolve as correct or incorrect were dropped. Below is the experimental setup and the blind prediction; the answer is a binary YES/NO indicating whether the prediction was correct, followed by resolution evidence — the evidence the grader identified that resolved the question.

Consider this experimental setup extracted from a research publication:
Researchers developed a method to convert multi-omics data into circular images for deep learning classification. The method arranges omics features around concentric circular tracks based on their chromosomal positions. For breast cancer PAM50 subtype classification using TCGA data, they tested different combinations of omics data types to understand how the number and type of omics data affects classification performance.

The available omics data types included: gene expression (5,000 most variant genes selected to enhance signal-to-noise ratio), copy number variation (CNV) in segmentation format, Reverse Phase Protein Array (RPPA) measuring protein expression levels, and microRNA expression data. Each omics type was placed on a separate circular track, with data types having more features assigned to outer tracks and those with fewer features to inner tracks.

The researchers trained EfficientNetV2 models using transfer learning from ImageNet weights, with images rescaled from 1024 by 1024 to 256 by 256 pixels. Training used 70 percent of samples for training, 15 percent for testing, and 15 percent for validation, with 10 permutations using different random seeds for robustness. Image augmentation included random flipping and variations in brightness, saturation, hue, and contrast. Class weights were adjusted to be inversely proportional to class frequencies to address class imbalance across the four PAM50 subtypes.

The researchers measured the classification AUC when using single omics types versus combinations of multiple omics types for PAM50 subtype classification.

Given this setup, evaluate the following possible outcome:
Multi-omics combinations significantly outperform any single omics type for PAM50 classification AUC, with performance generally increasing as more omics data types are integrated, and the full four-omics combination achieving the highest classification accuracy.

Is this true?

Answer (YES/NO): NO